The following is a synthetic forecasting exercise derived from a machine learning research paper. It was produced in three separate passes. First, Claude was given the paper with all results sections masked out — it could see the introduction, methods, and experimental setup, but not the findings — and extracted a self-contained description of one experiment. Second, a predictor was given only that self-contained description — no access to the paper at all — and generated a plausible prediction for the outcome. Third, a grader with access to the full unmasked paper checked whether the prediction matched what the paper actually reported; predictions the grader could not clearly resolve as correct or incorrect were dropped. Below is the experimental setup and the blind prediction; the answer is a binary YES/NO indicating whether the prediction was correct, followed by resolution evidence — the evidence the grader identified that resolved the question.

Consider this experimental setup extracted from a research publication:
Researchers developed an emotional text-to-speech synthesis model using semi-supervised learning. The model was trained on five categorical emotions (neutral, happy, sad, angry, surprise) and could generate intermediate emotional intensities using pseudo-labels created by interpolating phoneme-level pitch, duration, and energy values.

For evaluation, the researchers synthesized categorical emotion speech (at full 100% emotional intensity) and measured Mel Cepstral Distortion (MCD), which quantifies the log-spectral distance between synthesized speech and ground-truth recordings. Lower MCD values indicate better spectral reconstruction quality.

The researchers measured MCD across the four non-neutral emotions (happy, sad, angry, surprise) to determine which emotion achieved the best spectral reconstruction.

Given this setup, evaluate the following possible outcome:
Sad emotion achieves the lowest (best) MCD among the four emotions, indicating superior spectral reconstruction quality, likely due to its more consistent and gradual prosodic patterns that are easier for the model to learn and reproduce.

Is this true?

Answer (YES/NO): NO